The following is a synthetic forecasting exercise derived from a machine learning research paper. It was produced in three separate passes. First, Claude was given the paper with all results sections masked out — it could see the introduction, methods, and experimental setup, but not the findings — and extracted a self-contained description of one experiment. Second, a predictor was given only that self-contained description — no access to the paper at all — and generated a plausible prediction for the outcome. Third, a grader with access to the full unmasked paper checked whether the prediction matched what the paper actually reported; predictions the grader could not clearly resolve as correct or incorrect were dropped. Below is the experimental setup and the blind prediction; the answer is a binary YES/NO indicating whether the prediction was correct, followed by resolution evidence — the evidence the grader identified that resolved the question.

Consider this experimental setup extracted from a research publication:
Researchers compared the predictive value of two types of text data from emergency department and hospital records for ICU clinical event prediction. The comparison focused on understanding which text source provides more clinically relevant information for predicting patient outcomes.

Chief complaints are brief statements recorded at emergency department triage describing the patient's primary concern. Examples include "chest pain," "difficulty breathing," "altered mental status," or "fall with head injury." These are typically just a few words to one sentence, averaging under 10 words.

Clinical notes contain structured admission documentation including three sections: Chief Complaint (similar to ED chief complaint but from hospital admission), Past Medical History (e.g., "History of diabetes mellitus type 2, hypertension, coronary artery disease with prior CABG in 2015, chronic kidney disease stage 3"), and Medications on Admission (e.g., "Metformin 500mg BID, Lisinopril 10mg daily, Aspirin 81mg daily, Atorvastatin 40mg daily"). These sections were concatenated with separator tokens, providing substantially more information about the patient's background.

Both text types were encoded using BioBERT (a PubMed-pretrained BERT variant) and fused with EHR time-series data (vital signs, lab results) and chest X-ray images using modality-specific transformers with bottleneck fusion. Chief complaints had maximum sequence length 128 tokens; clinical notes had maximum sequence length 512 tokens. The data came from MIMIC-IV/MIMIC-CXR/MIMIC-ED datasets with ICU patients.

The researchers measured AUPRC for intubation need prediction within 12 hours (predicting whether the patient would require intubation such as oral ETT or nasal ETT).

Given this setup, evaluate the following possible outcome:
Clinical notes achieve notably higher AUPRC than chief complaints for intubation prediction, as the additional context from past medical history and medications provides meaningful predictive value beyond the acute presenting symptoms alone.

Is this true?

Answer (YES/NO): NO